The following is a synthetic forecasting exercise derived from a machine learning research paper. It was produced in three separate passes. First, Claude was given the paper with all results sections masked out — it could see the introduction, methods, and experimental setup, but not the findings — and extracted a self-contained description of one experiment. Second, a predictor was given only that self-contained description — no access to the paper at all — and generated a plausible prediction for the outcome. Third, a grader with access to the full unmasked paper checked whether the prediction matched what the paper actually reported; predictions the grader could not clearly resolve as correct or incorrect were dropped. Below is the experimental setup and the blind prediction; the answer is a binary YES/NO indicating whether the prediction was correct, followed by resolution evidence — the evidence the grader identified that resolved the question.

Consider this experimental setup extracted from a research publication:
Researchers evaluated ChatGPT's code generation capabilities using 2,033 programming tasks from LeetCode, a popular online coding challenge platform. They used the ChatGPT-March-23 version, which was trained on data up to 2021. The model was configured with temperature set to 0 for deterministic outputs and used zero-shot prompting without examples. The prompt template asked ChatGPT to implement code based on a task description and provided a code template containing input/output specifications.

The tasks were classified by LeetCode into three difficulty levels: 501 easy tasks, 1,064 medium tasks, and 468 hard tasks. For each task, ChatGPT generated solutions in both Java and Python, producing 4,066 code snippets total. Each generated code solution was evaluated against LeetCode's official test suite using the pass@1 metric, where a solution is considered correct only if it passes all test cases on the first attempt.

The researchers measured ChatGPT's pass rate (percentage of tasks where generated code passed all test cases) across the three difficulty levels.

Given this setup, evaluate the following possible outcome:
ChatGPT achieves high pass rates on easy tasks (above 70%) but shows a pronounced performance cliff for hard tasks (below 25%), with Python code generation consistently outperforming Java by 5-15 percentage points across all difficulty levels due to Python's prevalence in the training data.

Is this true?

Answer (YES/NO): NO